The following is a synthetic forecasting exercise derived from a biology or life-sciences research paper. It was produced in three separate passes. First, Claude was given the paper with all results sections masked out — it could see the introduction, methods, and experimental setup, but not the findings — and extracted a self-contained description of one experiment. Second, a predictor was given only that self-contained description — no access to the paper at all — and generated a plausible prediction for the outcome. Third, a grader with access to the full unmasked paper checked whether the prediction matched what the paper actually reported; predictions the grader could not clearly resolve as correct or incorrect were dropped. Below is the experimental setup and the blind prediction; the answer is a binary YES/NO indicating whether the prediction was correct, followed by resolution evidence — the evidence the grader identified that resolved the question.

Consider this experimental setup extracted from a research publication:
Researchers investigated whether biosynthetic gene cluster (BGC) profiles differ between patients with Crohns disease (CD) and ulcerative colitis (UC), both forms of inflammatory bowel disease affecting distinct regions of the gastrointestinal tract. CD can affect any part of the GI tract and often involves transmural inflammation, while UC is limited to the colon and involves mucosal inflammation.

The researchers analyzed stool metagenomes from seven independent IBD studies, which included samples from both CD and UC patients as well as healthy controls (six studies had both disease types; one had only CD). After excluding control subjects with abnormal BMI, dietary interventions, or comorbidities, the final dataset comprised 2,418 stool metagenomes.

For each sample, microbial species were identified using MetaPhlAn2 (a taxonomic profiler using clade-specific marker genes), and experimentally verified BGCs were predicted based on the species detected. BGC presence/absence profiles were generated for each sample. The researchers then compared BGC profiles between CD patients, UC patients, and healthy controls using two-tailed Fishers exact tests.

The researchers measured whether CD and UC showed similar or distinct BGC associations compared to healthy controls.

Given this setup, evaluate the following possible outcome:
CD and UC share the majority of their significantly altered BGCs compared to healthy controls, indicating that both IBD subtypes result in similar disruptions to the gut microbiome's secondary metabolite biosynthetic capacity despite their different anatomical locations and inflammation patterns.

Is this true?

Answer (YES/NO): NO